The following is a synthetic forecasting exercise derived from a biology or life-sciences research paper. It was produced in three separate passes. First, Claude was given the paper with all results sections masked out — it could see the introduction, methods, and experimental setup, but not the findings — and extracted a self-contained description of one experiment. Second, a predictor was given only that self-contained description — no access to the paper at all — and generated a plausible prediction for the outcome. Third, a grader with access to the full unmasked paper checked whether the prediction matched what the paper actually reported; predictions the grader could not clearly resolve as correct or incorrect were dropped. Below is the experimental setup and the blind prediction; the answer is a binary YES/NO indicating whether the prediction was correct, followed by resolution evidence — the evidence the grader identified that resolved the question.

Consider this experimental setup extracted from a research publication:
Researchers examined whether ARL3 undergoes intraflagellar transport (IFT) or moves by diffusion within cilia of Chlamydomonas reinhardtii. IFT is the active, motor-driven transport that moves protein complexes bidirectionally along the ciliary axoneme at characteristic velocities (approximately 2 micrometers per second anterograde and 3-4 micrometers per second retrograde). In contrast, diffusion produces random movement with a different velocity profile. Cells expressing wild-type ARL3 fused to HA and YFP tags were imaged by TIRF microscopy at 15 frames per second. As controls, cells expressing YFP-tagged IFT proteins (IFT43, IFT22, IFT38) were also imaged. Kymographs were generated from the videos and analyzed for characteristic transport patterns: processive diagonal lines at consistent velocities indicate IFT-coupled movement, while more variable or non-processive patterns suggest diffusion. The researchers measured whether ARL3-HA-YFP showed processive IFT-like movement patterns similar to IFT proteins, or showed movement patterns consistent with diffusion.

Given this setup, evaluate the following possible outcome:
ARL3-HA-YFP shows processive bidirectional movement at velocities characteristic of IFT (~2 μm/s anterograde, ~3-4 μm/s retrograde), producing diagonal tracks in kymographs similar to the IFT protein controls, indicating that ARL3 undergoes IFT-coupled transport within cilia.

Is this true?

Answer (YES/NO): NO